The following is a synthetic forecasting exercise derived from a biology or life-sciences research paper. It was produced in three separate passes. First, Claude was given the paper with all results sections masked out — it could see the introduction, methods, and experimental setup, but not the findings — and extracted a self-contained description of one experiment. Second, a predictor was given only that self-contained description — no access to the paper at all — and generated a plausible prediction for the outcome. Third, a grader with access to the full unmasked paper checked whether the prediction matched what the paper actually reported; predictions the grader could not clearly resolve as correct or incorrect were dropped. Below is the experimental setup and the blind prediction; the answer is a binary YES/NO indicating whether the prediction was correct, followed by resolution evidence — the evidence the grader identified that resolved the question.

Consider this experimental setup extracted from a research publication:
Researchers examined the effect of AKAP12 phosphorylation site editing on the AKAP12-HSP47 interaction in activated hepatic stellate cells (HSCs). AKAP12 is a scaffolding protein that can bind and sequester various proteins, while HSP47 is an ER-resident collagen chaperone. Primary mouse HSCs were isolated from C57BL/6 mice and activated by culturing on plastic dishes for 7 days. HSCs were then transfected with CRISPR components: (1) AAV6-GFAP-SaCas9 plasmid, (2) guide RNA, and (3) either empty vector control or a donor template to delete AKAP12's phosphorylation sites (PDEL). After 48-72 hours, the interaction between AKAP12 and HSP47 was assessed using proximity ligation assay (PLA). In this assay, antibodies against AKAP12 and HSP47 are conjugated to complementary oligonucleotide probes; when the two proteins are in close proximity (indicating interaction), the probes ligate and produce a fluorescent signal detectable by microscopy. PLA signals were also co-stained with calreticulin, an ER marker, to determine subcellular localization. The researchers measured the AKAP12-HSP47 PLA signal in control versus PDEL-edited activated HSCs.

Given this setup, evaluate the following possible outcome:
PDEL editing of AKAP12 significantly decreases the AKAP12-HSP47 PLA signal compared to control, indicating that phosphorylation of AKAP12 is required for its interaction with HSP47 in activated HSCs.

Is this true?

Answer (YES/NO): NO